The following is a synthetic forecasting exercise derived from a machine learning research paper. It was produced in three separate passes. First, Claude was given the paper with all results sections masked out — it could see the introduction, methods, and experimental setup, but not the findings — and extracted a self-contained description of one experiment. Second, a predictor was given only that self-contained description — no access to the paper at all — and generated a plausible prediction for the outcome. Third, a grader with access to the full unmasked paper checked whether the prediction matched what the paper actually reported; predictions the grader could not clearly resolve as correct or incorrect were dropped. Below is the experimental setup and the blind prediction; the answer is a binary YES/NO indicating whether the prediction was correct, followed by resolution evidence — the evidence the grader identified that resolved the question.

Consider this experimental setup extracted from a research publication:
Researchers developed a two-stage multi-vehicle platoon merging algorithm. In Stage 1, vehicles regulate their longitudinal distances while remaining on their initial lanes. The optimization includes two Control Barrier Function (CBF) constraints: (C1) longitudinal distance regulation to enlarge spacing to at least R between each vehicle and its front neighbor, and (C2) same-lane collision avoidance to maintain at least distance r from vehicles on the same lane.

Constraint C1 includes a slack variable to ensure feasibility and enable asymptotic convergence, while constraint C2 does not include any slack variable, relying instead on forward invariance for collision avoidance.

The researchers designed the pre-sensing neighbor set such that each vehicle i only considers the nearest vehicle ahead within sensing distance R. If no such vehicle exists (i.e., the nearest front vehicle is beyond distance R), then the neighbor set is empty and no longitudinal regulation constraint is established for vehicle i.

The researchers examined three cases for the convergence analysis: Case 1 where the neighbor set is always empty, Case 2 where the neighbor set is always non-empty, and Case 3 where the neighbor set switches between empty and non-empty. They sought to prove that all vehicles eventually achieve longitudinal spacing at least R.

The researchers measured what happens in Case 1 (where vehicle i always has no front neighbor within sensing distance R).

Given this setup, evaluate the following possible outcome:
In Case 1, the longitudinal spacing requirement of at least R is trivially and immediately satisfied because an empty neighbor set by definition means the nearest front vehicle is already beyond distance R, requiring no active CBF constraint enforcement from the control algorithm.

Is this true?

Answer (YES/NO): YES